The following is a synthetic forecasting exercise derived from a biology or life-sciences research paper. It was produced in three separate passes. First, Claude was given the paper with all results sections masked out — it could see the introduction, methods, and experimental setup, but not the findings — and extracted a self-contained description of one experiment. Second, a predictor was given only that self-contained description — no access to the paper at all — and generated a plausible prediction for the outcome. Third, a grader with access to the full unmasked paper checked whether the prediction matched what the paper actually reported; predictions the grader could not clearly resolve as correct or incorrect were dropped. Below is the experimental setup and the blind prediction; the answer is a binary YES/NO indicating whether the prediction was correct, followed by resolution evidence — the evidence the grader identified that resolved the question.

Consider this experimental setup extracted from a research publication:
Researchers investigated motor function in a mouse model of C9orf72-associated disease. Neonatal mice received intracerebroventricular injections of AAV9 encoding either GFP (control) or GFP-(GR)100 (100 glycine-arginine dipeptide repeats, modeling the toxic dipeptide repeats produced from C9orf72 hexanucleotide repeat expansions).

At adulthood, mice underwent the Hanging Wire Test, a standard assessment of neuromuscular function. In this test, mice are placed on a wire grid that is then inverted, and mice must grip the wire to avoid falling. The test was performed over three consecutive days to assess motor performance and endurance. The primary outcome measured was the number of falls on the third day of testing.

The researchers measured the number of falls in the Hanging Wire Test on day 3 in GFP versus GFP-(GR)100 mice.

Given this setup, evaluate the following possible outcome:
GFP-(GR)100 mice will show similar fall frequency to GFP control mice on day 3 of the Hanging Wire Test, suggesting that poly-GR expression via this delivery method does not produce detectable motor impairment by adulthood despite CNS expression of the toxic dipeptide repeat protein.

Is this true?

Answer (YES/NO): NO